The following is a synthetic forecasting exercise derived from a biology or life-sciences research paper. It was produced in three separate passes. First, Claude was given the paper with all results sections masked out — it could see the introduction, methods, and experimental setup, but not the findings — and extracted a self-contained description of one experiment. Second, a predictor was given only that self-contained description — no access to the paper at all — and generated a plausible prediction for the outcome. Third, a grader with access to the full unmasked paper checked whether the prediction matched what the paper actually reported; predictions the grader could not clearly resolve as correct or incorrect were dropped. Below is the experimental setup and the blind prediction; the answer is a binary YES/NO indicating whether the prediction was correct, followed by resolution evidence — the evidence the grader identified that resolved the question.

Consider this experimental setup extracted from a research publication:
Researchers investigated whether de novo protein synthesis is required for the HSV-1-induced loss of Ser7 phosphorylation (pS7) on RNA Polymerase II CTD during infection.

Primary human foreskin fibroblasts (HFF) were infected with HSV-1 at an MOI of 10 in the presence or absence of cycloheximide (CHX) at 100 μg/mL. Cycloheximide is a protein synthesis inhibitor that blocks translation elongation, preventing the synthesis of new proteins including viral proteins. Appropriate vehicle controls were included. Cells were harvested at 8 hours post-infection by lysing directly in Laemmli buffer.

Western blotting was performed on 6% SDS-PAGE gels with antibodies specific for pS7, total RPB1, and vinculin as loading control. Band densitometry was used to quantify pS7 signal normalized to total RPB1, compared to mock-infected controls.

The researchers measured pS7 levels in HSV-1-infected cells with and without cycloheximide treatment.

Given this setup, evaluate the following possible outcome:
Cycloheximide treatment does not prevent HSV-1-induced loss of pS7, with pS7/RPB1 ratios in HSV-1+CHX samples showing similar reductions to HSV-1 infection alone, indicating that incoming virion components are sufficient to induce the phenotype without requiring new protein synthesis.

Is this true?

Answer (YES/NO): NO